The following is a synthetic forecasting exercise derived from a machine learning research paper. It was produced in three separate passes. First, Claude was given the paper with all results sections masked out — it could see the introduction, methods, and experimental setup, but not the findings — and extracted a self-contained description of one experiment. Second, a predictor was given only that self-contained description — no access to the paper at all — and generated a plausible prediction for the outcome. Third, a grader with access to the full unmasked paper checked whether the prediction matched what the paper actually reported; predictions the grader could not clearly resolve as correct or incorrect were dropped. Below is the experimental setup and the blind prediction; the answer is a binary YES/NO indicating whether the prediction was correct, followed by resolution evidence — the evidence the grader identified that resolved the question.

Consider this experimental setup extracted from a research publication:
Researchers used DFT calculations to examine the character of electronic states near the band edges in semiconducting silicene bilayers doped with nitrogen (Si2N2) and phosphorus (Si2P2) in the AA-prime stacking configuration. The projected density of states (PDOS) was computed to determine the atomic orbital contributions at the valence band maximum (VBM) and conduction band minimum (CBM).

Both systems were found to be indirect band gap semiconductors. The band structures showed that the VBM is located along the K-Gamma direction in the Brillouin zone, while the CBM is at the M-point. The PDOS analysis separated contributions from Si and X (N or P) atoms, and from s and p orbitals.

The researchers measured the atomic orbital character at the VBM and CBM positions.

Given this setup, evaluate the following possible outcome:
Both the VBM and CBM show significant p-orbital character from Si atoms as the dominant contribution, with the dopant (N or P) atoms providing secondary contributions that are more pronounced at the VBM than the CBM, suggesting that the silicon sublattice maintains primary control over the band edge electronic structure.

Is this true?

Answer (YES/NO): NO